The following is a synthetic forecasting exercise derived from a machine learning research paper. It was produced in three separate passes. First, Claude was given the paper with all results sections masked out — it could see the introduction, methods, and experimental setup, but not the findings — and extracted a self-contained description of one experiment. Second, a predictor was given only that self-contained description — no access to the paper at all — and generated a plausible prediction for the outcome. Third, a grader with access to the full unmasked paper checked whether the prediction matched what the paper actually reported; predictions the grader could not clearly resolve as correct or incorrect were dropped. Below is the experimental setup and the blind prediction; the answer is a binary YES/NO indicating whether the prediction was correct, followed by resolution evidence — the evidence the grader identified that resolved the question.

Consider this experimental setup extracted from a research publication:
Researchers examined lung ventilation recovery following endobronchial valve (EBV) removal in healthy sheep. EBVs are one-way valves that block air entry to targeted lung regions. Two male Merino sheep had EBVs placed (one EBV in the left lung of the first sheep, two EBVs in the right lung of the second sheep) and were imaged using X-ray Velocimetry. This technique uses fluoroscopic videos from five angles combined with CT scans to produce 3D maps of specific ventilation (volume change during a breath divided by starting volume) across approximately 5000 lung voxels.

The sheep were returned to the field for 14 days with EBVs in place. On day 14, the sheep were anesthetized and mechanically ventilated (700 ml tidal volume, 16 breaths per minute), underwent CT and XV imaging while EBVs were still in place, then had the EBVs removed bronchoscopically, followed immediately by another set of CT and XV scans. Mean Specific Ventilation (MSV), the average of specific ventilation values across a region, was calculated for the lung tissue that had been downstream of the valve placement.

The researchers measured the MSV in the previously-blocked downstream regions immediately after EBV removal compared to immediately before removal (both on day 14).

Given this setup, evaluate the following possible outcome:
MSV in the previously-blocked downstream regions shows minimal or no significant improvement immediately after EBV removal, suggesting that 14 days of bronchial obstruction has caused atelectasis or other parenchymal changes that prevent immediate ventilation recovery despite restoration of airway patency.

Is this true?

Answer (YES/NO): NO